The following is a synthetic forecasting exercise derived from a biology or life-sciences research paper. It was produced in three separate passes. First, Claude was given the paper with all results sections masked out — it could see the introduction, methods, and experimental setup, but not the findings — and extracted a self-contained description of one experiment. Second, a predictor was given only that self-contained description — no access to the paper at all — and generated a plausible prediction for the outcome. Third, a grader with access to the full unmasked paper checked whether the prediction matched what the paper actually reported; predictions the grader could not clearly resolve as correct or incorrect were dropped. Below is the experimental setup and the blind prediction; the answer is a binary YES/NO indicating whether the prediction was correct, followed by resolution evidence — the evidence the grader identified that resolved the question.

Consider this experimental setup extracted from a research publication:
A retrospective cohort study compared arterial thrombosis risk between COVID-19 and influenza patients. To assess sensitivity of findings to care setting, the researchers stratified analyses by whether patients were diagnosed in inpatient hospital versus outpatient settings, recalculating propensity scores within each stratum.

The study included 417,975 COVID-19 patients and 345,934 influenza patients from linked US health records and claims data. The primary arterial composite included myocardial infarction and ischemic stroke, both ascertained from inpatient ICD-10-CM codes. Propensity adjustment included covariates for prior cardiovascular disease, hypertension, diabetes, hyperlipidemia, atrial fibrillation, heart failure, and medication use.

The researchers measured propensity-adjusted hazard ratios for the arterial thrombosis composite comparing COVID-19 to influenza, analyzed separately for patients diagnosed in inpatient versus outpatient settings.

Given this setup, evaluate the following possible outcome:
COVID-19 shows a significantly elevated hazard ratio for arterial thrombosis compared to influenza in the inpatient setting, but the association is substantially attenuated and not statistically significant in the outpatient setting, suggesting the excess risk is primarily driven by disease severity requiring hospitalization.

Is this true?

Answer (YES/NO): NO